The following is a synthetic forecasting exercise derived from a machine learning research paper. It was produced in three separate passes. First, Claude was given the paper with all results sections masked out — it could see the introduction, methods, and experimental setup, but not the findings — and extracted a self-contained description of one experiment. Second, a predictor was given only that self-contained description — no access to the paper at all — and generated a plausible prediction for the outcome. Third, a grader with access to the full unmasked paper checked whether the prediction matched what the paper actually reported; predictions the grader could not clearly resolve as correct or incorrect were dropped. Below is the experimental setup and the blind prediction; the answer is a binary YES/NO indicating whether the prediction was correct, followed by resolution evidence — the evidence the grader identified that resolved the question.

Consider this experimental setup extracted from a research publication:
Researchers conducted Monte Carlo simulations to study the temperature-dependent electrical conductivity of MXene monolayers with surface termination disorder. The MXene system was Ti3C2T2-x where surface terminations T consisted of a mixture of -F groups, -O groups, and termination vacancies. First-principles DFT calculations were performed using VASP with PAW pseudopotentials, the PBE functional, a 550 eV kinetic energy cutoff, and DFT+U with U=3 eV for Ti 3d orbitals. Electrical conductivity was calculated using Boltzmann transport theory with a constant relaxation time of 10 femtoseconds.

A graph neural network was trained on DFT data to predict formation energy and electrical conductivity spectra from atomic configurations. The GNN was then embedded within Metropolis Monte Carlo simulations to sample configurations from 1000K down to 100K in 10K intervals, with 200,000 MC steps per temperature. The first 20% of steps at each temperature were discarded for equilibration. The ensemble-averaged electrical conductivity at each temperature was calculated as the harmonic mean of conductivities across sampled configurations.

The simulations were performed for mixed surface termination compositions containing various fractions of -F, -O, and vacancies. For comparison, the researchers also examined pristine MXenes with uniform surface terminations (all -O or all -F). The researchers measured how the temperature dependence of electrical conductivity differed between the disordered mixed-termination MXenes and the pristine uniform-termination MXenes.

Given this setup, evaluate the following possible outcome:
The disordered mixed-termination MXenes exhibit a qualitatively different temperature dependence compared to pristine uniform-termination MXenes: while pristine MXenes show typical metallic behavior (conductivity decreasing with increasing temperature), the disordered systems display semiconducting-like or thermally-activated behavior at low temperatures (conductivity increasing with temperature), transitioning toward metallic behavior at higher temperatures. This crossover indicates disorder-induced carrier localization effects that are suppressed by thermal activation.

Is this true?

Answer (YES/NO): NO